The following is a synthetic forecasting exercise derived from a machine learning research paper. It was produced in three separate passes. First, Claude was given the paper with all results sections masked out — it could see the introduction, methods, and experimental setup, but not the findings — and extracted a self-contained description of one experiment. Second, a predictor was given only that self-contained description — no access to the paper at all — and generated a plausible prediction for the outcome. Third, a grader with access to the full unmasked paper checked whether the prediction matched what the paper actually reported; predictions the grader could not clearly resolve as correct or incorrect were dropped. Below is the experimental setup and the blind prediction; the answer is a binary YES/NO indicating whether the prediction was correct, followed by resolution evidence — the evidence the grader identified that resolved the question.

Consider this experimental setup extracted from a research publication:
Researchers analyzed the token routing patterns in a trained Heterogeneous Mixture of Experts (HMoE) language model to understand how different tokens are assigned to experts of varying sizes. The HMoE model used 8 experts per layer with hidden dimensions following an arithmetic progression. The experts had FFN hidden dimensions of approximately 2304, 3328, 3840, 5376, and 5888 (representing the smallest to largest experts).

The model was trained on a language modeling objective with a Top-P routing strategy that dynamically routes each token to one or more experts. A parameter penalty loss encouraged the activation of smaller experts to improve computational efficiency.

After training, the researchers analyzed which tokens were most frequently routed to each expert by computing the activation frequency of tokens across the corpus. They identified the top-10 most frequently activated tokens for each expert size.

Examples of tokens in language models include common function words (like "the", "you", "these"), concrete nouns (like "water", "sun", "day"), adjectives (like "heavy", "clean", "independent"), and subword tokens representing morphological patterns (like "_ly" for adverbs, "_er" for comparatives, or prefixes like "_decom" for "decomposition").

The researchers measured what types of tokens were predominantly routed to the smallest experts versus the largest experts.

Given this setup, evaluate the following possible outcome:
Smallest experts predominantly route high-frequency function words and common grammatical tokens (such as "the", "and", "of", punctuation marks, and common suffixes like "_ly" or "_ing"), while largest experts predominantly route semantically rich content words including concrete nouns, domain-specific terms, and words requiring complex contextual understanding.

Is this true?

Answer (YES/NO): NO